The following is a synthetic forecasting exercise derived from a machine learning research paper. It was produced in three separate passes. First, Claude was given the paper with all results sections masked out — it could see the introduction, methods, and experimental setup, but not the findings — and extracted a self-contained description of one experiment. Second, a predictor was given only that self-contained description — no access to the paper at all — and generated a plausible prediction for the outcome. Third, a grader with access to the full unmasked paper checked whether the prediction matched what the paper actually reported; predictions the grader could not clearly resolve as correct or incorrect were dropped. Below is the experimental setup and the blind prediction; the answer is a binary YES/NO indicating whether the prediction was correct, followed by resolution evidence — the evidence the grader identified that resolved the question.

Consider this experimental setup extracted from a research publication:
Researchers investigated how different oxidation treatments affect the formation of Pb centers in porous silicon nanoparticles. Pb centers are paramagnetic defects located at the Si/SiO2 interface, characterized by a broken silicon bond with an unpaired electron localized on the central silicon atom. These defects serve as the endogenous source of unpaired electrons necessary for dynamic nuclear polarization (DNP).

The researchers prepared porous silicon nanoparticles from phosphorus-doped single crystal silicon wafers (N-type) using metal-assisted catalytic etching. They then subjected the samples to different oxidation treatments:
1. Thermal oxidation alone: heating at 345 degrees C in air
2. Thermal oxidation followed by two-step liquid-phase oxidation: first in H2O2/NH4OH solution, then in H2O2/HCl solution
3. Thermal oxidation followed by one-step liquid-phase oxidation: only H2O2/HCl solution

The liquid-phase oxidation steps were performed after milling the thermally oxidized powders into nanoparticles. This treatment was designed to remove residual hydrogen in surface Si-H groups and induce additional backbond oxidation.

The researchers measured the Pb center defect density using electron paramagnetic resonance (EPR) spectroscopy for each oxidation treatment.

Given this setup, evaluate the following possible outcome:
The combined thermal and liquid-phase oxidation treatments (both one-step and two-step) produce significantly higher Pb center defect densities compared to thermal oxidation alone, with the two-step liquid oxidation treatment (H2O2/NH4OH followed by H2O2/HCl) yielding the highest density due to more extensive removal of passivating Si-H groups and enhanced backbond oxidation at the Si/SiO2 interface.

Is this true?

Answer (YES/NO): NO